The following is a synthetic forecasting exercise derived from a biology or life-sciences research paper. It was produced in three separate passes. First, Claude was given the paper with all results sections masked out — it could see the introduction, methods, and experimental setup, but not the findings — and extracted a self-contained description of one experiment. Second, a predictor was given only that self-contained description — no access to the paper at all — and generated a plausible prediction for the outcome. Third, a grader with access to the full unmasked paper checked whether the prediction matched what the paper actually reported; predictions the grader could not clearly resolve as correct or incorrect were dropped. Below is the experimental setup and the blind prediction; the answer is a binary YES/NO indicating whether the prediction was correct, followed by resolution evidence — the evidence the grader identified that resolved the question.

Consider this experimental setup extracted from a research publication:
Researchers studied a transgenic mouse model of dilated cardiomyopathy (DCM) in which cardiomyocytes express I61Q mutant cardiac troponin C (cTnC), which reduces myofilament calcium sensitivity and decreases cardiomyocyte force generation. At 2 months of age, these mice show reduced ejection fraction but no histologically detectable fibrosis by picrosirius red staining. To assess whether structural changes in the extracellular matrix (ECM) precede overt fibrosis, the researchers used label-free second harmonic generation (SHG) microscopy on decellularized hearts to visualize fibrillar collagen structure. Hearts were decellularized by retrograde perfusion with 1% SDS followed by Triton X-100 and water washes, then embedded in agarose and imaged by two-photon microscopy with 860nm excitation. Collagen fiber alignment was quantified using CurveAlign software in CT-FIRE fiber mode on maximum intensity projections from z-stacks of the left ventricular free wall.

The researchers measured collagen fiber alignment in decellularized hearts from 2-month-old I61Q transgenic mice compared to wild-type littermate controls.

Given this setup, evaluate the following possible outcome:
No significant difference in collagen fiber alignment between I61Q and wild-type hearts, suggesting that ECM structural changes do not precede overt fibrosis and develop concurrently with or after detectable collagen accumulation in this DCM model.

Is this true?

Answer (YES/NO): NO